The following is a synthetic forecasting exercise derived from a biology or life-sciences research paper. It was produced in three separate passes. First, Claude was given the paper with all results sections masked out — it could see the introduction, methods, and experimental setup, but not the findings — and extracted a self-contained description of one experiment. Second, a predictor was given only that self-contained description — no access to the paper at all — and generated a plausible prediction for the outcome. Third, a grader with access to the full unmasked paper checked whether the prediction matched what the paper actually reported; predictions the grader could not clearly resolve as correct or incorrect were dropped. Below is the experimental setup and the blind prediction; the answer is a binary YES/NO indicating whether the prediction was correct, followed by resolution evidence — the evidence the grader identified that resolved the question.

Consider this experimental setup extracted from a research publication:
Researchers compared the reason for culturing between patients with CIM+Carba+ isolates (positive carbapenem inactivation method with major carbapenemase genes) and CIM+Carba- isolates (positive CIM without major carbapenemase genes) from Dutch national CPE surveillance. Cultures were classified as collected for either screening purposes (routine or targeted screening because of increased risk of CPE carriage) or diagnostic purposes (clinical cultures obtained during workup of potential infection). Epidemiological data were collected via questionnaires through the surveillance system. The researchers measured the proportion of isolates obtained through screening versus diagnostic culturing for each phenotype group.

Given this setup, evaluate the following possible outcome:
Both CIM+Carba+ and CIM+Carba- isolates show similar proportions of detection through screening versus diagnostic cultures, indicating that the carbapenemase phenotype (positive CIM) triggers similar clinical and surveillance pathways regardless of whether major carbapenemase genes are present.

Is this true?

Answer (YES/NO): NO